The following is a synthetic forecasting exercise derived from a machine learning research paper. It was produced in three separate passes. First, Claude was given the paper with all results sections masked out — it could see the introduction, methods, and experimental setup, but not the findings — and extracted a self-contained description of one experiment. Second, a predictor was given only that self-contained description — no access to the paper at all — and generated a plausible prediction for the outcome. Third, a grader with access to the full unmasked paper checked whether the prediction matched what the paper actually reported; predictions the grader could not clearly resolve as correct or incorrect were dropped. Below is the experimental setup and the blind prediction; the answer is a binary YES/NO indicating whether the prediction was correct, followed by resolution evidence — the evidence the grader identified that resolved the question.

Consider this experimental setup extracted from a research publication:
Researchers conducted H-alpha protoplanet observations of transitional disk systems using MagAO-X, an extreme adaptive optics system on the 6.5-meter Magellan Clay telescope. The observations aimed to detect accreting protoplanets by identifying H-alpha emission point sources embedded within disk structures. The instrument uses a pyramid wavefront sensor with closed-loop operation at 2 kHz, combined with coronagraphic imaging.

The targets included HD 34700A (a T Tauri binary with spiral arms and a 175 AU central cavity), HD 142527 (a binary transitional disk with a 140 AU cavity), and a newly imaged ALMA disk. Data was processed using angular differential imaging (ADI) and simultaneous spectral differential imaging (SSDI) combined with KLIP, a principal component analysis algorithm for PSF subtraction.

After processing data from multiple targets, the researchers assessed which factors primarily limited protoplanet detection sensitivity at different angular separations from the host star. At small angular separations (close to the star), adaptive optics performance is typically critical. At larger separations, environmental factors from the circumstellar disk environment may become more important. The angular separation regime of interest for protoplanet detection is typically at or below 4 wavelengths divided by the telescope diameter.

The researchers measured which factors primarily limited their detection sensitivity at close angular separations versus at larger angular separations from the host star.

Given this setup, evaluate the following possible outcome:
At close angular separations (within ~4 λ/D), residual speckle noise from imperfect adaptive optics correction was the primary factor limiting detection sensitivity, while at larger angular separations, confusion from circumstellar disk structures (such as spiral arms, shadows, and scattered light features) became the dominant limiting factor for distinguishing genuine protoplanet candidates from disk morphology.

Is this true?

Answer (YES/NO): YES